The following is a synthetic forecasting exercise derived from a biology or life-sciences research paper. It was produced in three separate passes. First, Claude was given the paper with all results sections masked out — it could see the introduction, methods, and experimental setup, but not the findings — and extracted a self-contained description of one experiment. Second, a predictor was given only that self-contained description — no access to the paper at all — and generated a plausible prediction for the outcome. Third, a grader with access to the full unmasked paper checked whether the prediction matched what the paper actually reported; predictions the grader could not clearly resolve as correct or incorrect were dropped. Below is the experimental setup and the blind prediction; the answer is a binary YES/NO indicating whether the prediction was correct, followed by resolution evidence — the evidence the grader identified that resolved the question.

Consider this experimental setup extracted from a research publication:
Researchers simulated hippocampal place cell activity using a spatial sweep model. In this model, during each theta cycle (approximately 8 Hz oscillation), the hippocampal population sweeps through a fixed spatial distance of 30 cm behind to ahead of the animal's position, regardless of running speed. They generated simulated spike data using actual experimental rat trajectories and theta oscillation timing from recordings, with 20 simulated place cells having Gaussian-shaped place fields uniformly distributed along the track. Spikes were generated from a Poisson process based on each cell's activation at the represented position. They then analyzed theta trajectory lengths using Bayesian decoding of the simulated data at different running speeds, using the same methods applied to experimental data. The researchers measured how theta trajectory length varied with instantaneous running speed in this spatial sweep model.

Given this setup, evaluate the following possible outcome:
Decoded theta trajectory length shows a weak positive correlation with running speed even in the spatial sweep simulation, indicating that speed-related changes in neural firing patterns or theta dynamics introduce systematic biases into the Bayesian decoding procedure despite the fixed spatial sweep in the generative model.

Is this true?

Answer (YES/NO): NO